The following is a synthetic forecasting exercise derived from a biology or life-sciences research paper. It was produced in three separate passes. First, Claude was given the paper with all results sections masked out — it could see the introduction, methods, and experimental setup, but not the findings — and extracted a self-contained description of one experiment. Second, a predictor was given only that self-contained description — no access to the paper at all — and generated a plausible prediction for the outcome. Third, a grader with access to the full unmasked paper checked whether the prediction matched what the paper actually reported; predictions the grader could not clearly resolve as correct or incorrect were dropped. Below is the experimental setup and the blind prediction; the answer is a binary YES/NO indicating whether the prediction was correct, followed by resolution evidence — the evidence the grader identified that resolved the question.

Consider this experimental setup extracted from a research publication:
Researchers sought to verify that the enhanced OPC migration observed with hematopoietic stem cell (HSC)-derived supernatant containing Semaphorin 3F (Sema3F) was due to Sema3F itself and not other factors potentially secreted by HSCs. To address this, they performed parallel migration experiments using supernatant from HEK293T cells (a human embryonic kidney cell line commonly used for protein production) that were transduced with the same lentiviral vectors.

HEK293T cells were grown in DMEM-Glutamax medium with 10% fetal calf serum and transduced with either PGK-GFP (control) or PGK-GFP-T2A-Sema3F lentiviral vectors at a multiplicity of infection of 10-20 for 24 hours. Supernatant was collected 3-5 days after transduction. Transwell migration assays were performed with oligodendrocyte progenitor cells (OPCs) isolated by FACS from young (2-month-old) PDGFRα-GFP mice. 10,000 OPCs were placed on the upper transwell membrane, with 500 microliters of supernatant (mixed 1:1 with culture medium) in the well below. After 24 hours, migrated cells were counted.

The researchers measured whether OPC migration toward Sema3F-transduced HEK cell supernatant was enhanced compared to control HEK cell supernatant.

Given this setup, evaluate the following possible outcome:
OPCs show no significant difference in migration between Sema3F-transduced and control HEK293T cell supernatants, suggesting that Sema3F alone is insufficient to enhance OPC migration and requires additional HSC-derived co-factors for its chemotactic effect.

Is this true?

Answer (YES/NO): NO